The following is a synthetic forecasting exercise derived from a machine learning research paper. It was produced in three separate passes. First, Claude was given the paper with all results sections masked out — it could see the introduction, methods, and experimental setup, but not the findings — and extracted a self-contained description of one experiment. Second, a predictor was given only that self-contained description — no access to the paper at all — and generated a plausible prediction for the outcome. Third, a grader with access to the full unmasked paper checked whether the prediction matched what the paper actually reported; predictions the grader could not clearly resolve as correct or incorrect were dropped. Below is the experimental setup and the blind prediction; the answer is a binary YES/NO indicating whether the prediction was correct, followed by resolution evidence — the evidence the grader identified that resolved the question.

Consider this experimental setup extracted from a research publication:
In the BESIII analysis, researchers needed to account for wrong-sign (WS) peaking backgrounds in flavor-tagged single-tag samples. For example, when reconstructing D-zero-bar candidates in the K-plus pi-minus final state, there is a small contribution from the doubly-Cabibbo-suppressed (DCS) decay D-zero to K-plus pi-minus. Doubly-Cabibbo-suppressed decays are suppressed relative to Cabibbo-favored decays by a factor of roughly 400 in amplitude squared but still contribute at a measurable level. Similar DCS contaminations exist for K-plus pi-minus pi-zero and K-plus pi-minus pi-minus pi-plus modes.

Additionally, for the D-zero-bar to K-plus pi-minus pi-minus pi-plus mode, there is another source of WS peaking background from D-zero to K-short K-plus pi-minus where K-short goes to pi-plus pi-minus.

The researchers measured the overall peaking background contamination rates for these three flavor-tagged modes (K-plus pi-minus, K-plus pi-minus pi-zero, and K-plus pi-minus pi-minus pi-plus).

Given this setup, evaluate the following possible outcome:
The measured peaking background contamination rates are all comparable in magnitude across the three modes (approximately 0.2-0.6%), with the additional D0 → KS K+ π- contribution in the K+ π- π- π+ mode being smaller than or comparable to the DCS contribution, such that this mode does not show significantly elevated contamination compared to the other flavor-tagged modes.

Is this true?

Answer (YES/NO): YES